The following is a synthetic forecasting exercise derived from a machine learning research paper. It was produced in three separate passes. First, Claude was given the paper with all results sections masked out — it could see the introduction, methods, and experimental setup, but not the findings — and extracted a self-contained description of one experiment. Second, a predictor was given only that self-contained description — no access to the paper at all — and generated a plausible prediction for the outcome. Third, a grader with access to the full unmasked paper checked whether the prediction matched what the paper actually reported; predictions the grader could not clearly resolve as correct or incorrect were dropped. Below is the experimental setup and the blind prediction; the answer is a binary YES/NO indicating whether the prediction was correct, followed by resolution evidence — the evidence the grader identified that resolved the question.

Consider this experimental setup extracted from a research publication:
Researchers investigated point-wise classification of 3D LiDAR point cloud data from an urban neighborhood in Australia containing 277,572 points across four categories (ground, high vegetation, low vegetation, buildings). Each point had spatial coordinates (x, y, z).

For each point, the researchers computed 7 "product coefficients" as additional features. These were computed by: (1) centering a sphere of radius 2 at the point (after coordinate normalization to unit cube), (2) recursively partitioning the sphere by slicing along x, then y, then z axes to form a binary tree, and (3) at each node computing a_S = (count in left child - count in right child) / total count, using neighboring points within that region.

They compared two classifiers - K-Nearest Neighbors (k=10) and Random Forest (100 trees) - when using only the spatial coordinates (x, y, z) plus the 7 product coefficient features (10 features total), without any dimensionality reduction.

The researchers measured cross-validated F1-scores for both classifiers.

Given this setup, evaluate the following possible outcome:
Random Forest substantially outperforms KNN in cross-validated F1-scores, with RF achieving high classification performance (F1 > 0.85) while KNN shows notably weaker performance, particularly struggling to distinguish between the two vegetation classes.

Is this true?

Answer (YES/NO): NO